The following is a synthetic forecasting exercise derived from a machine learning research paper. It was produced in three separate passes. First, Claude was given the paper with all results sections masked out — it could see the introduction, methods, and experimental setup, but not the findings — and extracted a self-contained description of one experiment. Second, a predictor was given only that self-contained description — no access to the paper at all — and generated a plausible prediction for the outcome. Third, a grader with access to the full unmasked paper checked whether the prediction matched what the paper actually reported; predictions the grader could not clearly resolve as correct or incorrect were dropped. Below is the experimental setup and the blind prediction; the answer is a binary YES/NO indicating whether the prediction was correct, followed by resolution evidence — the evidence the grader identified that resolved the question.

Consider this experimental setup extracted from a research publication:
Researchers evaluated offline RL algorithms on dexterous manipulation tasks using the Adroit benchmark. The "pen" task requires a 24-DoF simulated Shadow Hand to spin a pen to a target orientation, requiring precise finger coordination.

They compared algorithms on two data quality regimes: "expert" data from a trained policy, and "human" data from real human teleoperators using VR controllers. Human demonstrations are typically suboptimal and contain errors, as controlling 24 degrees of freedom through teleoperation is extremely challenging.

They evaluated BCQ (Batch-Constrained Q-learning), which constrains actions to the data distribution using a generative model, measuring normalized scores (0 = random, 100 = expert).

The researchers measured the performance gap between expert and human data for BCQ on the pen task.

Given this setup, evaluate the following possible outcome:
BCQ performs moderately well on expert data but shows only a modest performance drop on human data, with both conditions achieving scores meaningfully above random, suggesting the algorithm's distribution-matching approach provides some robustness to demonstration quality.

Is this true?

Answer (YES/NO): NO